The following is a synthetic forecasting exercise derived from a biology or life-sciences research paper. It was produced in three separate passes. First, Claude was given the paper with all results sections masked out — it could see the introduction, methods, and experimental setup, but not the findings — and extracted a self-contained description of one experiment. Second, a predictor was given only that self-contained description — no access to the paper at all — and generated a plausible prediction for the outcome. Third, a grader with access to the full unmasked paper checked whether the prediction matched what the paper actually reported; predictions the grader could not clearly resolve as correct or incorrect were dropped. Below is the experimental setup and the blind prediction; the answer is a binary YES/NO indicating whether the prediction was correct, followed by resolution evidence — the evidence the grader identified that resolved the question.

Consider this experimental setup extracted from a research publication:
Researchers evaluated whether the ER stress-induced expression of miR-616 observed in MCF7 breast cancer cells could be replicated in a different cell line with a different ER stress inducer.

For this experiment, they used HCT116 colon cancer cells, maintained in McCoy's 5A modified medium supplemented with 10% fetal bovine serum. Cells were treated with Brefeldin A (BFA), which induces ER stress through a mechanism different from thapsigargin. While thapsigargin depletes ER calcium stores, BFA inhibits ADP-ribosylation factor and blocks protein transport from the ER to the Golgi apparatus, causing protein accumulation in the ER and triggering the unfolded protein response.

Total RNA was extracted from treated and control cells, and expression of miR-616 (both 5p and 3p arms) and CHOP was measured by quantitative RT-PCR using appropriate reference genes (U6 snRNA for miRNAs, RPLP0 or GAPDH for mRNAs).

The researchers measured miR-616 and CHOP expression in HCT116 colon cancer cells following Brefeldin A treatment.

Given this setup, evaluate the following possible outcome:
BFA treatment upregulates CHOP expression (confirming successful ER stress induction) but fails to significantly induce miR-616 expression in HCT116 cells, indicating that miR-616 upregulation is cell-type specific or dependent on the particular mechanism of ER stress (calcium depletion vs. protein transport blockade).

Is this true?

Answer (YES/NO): NO